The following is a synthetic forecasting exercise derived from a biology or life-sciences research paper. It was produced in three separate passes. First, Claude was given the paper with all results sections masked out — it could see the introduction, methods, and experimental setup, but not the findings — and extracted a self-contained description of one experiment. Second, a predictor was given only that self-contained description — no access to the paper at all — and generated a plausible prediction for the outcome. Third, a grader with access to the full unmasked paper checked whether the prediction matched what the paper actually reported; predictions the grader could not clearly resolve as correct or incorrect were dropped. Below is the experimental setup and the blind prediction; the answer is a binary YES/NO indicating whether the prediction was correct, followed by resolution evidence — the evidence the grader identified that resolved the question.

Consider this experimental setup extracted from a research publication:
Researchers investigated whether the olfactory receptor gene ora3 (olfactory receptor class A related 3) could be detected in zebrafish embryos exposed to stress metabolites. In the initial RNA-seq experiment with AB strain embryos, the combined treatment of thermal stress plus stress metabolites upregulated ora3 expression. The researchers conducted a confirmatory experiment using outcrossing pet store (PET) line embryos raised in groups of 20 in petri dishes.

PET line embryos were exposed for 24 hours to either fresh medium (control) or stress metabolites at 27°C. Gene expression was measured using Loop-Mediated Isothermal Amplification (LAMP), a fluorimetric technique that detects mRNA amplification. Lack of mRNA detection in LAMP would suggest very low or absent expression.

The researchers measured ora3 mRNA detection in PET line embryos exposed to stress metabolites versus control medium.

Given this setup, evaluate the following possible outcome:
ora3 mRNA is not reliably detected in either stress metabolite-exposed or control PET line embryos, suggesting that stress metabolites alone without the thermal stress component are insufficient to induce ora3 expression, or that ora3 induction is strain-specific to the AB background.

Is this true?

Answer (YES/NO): NO